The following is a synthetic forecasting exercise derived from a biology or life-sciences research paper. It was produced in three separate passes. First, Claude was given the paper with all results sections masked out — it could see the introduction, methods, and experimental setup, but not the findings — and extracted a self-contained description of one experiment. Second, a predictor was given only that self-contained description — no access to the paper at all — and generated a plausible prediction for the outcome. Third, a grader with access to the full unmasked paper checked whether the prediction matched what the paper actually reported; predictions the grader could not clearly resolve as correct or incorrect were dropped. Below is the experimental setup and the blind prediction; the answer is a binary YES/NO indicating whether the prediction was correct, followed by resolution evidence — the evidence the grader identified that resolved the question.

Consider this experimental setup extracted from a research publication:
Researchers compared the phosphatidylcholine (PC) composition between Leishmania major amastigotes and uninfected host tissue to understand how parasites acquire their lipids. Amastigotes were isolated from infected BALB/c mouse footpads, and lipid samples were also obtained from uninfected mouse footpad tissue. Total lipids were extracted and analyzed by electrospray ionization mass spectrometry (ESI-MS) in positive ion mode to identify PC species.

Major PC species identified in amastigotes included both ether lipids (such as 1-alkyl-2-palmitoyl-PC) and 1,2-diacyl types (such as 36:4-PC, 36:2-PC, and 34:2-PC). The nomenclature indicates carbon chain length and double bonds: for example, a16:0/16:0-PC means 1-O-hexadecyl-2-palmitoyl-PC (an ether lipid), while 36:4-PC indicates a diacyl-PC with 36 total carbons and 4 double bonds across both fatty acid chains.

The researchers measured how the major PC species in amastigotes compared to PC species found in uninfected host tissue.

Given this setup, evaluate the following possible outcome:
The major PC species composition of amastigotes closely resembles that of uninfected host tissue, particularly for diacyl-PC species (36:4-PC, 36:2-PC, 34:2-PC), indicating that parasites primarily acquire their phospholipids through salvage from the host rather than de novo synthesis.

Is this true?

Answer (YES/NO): NO